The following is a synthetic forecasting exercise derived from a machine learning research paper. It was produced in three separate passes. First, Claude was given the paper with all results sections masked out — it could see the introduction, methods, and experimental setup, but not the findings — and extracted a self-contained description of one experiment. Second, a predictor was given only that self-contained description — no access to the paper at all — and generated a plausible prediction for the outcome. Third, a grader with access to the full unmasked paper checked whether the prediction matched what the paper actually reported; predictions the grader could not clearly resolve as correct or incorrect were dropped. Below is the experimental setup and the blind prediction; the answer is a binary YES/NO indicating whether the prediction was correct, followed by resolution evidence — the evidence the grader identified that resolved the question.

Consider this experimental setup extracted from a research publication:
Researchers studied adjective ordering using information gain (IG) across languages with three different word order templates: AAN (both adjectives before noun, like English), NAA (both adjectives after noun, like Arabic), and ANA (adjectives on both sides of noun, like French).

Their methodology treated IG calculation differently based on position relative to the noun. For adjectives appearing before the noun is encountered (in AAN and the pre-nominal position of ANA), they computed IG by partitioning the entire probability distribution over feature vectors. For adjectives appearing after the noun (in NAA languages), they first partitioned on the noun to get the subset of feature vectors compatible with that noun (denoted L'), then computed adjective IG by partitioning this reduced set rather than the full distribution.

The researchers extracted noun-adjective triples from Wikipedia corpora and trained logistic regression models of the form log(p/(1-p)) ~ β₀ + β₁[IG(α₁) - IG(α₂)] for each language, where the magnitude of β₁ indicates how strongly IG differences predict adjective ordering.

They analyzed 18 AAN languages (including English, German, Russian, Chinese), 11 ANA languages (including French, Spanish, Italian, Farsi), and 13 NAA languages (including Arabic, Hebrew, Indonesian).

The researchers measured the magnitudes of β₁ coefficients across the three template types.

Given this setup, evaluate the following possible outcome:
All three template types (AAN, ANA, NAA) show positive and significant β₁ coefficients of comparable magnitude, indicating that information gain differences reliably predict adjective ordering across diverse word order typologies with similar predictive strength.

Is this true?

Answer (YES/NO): NO